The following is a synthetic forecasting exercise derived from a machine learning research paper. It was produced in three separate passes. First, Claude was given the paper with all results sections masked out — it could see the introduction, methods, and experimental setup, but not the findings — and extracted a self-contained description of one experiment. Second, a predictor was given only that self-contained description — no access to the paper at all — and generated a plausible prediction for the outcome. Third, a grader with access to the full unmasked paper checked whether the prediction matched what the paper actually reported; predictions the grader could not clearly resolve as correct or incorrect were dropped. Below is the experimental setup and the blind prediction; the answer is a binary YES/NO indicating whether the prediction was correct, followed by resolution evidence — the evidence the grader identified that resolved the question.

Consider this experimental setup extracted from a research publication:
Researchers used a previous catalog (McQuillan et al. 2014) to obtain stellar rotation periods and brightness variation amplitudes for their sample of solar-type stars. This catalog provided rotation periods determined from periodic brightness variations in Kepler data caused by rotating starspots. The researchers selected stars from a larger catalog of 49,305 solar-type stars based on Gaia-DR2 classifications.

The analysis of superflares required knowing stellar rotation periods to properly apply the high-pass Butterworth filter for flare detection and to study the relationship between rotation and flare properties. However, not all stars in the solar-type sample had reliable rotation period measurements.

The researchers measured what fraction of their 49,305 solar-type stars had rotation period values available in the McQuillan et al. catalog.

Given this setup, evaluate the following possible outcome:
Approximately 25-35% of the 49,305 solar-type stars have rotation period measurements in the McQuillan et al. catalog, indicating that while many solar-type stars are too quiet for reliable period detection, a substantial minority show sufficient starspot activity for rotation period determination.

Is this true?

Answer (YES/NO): NO